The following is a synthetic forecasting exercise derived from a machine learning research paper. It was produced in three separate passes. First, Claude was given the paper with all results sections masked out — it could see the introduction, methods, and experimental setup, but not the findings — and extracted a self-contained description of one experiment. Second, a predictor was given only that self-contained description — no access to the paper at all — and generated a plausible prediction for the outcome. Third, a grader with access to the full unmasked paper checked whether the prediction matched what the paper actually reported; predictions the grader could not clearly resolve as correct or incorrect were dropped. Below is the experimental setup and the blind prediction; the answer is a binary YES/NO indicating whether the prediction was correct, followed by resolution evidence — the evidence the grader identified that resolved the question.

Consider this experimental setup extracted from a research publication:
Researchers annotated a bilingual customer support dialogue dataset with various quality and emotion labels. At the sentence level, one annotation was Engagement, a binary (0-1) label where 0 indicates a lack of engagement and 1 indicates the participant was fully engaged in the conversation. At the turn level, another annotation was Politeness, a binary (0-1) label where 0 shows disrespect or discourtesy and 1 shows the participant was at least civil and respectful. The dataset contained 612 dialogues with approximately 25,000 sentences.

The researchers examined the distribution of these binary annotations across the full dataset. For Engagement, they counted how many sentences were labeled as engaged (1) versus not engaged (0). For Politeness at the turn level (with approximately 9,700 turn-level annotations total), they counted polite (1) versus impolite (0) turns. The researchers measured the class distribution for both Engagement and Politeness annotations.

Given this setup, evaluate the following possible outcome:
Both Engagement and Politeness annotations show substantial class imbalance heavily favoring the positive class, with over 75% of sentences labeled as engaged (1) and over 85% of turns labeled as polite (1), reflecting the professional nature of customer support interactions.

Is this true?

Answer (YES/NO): YES